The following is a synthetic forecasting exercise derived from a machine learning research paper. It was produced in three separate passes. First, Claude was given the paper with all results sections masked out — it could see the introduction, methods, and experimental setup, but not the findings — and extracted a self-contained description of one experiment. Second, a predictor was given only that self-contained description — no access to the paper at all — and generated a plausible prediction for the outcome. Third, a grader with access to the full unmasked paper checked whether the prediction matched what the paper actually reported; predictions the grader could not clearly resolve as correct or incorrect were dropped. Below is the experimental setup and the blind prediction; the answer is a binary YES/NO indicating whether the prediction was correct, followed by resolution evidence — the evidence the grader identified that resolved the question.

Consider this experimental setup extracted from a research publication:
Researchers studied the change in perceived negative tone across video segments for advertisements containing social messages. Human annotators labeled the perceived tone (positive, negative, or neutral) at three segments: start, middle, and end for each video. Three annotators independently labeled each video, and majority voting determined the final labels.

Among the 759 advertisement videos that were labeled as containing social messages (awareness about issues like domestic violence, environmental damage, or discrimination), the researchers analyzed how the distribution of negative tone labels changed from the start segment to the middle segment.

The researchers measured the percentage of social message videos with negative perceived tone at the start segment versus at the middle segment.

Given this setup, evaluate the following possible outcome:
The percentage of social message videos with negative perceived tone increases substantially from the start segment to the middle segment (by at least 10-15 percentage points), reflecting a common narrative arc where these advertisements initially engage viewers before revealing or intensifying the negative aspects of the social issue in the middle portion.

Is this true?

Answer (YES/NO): YES